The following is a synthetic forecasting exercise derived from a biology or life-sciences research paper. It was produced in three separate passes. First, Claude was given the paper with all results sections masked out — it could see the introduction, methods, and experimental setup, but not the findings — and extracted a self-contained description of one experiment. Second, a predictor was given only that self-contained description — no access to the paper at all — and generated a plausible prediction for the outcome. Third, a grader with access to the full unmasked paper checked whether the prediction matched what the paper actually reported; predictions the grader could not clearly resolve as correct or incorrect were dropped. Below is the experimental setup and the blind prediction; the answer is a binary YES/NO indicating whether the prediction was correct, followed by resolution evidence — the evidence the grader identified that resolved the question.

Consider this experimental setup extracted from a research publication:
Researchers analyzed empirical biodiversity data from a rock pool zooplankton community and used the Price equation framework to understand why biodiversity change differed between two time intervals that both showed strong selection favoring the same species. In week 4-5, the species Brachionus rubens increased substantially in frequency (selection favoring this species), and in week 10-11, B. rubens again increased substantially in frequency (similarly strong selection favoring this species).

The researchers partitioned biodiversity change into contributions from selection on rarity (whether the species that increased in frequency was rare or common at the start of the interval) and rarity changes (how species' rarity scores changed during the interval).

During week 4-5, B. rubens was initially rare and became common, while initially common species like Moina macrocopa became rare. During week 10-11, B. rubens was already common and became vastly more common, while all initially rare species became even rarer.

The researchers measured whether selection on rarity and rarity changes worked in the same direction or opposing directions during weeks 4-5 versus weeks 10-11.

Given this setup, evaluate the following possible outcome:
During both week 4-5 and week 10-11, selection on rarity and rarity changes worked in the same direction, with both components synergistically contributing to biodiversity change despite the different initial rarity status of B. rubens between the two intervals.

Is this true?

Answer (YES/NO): NO